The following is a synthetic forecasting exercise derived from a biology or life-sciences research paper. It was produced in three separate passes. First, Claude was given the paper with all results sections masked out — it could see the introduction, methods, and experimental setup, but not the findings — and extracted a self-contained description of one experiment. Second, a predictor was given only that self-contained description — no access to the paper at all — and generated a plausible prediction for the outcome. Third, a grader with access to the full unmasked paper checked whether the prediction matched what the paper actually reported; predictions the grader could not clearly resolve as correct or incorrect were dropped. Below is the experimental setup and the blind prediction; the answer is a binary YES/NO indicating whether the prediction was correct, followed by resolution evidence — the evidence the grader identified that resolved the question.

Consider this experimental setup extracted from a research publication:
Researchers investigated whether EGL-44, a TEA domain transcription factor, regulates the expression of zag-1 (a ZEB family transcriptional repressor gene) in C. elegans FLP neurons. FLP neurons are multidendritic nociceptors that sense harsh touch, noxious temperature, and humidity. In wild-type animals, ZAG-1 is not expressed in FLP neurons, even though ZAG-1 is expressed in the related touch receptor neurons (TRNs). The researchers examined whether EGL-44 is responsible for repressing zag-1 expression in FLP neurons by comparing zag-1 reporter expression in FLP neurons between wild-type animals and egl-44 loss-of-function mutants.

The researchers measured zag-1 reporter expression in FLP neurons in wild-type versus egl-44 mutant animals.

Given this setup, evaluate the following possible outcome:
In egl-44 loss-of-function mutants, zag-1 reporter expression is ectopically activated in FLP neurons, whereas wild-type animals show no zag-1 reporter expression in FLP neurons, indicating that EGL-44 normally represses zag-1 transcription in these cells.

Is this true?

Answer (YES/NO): YES